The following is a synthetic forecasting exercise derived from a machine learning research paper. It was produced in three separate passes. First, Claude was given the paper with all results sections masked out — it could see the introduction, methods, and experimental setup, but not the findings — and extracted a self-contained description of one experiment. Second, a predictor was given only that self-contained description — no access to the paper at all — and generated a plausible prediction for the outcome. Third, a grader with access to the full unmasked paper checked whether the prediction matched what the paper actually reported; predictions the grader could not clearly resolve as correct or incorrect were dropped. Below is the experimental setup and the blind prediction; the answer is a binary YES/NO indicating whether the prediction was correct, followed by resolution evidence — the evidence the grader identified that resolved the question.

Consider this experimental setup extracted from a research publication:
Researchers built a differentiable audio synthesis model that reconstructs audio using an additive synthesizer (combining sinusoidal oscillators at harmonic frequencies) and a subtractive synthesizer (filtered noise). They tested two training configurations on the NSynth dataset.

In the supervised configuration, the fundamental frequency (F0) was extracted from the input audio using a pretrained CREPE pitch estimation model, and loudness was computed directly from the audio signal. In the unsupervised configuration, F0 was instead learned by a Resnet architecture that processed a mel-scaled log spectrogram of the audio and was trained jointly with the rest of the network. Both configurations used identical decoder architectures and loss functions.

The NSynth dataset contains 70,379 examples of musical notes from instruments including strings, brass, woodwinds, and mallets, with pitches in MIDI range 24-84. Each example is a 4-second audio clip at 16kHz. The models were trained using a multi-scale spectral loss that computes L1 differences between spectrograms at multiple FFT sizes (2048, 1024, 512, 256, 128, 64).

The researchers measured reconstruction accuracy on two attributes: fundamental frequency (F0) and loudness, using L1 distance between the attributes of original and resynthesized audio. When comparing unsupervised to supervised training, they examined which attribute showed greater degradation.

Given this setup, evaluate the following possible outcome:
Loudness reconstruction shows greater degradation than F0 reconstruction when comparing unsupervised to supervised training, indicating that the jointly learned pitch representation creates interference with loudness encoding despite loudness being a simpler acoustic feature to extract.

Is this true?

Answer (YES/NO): NO